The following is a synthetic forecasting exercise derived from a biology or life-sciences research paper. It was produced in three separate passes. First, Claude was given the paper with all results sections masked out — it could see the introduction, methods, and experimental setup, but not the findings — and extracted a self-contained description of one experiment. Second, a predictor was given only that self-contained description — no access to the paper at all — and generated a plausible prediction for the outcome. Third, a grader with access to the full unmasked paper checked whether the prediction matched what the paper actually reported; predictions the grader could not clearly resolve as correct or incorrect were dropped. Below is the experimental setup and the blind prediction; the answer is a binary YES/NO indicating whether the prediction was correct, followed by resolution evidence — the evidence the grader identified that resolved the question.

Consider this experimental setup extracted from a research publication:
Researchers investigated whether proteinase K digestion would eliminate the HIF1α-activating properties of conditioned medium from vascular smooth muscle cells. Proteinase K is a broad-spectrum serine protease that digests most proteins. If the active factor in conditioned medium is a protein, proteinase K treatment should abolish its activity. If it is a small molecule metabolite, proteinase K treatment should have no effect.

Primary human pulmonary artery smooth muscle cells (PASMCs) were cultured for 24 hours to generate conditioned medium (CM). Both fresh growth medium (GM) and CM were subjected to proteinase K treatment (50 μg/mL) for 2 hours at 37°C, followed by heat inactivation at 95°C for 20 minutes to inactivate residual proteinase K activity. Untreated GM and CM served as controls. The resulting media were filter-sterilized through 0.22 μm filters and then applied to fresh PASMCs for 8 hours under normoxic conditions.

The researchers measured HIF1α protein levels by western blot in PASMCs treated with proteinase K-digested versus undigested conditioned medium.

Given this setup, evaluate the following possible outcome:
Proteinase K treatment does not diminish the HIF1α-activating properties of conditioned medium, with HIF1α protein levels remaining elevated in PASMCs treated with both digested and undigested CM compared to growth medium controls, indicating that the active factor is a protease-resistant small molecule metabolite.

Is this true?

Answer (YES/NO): YES